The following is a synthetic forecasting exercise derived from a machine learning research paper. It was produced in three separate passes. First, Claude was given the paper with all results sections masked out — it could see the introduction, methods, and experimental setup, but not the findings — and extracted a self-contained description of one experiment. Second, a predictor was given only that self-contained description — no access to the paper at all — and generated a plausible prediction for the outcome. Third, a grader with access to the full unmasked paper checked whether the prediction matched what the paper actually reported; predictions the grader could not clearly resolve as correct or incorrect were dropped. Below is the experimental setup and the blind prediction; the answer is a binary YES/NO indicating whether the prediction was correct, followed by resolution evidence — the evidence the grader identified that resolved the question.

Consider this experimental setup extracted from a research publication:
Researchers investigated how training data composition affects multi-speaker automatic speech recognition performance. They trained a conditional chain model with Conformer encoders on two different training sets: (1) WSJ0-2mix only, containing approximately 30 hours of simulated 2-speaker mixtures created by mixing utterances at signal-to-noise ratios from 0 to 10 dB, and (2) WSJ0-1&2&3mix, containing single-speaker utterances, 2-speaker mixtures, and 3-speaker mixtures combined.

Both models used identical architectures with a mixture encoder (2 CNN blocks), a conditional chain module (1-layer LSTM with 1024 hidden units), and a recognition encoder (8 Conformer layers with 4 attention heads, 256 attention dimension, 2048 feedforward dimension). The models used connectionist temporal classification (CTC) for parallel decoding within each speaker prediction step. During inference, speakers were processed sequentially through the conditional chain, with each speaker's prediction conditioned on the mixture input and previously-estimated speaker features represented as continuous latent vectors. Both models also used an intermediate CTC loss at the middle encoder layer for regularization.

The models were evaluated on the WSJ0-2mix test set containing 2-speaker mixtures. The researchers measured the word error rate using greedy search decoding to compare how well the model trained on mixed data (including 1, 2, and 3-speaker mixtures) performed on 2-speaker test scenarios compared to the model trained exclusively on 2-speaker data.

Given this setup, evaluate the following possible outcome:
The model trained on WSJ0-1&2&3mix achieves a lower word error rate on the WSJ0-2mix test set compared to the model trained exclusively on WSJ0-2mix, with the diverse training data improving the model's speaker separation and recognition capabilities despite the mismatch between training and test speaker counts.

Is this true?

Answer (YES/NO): YES